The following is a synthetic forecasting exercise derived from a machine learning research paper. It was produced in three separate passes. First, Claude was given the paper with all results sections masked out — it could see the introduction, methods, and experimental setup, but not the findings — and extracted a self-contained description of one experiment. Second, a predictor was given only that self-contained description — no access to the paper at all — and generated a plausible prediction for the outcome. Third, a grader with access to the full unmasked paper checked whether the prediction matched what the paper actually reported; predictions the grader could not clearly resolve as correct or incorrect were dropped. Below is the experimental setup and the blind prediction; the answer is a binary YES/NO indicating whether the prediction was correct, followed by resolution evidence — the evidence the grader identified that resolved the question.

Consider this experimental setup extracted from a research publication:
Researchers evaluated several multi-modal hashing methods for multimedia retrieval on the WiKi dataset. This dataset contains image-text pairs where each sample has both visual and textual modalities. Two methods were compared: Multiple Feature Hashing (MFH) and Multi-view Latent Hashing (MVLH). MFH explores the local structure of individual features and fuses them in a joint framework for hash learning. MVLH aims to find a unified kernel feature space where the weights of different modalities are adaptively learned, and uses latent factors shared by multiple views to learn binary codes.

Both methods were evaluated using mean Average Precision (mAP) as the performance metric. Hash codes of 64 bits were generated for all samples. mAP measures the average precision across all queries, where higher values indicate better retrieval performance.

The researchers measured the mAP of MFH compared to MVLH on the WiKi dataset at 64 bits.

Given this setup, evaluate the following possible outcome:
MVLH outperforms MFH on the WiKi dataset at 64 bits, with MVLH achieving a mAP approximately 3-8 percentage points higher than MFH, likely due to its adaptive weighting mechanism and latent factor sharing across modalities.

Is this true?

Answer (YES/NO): NO